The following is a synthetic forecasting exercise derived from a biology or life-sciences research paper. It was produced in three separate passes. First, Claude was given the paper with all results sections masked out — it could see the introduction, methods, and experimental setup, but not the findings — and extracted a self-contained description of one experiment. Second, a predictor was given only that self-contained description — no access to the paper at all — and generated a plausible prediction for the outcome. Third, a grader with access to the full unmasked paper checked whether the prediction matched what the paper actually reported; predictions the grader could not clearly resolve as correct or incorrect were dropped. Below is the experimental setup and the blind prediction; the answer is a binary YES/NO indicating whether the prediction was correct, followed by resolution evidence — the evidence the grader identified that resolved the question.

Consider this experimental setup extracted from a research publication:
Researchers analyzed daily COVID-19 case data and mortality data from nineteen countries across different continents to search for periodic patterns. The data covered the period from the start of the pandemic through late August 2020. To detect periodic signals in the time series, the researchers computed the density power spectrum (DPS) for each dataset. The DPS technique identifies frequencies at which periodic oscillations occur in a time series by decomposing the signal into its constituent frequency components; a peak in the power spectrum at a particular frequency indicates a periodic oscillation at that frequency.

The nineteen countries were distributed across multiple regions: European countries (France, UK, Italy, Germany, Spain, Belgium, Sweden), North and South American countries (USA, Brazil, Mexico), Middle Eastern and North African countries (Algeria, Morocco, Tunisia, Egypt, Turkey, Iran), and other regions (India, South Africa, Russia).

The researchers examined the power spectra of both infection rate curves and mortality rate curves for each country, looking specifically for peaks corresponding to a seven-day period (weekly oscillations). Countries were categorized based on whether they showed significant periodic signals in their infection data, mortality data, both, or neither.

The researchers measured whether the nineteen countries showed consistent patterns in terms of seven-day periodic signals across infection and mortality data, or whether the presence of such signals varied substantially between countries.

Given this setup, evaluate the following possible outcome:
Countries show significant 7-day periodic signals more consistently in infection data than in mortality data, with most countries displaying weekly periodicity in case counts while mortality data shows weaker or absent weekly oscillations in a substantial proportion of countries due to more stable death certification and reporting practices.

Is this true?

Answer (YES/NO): YES